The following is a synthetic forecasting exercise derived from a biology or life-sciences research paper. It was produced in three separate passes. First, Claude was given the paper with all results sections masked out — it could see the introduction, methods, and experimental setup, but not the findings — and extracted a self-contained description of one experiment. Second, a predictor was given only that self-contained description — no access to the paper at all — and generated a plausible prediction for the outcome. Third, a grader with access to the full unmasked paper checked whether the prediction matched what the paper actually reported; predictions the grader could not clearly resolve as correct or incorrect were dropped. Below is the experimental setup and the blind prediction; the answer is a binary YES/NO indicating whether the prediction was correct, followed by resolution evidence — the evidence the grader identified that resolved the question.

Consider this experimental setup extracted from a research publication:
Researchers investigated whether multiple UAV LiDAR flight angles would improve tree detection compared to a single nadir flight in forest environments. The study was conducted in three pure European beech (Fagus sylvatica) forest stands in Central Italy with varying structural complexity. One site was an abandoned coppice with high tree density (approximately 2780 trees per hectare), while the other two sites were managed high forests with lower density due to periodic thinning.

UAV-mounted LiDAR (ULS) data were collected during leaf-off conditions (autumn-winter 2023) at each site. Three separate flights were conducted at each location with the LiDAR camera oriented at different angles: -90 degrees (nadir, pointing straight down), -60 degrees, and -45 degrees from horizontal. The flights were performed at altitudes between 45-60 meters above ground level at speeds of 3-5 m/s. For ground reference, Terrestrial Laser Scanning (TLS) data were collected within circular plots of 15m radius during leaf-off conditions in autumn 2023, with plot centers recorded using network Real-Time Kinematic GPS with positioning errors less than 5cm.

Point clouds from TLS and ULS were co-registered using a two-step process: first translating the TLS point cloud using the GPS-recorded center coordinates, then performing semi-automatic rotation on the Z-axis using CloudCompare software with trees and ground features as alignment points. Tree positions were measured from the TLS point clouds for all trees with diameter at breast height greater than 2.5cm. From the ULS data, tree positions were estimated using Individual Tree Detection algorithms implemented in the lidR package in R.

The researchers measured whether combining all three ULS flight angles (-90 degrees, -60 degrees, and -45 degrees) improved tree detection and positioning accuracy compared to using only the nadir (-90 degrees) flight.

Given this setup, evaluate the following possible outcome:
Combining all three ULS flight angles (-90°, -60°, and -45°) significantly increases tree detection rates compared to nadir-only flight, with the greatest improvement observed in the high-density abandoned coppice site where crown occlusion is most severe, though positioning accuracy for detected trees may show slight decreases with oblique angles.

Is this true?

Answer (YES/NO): NO